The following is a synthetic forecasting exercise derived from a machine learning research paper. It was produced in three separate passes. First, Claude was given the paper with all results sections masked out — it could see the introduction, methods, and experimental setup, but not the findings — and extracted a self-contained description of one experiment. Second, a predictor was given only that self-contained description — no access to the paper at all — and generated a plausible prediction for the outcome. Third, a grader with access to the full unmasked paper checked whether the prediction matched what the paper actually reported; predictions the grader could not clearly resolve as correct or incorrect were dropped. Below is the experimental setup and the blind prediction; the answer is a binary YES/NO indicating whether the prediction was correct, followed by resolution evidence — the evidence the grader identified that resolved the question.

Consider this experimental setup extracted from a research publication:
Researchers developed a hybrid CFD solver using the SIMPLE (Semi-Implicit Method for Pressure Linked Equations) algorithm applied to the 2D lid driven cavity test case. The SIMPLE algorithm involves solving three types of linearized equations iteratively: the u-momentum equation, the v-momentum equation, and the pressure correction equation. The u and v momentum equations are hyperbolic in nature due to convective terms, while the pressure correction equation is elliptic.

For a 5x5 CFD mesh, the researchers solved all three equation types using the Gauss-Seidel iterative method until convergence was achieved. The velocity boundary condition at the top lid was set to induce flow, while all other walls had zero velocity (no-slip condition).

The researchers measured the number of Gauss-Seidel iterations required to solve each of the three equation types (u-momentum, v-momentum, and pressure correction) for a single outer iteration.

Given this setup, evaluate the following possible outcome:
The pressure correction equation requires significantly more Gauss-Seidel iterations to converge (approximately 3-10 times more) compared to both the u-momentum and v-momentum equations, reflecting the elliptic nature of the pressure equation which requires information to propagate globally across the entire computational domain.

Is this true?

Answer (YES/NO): NO